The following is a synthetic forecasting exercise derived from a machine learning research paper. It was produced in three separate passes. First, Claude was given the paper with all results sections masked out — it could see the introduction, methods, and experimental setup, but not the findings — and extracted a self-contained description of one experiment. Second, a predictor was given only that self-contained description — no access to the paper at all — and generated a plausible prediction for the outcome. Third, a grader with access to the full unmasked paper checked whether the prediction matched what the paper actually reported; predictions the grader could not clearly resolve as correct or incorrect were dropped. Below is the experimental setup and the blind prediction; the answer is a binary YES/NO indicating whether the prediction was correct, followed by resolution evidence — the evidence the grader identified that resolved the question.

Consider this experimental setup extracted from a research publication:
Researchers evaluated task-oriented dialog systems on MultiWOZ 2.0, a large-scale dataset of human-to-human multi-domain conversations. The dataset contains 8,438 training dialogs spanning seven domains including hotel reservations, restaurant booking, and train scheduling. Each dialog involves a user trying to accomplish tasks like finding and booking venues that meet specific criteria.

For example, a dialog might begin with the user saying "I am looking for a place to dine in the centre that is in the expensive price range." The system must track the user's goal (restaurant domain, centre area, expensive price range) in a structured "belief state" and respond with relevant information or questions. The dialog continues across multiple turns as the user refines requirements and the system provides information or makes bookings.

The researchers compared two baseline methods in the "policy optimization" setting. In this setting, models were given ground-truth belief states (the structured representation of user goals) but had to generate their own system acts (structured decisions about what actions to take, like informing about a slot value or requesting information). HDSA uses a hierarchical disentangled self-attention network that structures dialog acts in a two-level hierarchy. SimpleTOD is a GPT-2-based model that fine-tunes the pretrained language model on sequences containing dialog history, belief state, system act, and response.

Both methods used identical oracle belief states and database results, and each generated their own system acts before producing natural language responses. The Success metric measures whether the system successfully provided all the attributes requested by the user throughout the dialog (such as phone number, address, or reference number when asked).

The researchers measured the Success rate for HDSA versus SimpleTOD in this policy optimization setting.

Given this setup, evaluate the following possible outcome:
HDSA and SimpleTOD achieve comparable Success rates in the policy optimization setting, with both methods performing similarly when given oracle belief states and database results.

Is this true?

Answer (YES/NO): YES